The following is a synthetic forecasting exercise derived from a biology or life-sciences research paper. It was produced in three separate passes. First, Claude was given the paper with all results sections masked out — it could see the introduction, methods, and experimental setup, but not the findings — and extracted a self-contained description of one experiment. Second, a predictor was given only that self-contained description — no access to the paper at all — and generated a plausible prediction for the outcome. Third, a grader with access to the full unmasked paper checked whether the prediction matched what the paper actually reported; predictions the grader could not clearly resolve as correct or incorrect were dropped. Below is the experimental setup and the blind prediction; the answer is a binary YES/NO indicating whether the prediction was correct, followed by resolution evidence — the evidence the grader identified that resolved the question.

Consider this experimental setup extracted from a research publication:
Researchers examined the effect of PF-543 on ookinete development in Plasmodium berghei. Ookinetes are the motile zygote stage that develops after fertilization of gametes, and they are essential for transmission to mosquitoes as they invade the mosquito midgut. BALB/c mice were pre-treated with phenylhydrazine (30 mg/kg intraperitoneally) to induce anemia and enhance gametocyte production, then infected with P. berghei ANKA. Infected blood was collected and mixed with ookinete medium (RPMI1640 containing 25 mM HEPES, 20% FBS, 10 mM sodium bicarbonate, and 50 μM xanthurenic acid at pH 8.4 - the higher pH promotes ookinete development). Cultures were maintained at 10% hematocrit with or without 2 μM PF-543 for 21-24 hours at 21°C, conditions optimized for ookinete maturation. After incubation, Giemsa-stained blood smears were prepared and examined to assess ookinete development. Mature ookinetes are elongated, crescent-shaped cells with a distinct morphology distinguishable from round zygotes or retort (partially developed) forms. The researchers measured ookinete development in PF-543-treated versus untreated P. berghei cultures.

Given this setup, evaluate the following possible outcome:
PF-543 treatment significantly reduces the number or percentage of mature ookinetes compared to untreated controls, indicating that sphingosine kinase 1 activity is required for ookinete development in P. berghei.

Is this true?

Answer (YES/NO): YES